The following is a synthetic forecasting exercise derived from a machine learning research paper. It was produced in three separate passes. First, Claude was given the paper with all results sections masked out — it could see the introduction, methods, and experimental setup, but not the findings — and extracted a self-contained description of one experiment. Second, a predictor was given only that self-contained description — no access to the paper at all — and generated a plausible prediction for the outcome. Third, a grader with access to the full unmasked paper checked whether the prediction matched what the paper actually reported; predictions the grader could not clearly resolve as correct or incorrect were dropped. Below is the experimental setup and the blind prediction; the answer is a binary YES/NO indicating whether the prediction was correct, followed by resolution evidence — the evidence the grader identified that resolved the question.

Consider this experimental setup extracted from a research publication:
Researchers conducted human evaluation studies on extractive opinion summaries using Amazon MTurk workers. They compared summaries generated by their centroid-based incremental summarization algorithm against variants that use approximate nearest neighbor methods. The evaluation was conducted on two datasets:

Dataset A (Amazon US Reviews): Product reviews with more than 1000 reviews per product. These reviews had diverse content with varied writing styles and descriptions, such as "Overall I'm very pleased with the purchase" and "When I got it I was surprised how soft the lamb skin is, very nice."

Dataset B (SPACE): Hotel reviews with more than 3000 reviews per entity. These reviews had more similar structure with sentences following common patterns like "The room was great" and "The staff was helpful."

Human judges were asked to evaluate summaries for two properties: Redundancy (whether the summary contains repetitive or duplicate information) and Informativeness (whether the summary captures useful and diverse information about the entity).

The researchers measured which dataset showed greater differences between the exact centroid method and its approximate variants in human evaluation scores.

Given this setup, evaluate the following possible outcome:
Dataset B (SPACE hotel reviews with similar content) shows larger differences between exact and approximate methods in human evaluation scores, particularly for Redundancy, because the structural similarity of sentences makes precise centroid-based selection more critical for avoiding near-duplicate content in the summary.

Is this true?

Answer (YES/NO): NO